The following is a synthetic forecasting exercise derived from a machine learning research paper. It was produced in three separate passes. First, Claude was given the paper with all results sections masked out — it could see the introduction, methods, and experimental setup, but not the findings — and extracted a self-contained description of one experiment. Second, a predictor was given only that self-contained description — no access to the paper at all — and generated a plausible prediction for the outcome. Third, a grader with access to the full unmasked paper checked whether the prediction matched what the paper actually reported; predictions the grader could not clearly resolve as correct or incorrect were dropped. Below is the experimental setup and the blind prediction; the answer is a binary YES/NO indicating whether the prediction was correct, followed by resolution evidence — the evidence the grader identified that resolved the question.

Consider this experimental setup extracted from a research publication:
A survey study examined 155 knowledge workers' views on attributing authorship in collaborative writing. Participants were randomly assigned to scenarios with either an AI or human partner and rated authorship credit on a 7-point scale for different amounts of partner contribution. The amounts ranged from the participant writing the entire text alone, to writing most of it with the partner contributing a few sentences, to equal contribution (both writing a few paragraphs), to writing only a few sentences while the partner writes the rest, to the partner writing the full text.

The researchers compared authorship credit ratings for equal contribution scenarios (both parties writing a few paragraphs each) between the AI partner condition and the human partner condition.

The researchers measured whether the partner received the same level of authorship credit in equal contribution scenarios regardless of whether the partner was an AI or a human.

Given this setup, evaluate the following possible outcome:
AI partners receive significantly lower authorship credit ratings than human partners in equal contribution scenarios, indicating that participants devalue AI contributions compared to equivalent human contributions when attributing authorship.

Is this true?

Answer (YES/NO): YES